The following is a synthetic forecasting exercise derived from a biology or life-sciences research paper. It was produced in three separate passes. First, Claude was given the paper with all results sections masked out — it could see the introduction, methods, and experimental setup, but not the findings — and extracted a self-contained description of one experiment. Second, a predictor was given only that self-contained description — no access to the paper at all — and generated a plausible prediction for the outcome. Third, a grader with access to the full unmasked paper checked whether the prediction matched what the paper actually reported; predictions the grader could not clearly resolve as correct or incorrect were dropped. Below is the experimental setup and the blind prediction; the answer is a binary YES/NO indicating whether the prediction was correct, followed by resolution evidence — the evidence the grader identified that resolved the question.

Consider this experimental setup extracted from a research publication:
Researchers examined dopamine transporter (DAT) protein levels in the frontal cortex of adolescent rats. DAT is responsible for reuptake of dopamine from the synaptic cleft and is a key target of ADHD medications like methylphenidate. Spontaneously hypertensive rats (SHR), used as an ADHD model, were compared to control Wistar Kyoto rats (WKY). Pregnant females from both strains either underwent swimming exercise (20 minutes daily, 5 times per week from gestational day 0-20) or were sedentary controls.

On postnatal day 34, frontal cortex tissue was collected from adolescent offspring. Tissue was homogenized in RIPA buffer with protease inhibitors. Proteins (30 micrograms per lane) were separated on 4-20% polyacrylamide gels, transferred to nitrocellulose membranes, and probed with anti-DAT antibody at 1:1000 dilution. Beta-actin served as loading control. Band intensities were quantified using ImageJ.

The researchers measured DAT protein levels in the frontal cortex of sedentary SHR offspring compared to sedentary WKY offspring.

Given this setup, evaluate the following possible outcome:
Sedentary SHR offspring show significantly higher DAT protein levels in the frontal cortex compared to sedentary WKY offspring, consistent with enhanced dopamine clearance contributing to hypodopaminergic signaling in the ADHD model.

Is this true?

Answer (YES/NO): NO